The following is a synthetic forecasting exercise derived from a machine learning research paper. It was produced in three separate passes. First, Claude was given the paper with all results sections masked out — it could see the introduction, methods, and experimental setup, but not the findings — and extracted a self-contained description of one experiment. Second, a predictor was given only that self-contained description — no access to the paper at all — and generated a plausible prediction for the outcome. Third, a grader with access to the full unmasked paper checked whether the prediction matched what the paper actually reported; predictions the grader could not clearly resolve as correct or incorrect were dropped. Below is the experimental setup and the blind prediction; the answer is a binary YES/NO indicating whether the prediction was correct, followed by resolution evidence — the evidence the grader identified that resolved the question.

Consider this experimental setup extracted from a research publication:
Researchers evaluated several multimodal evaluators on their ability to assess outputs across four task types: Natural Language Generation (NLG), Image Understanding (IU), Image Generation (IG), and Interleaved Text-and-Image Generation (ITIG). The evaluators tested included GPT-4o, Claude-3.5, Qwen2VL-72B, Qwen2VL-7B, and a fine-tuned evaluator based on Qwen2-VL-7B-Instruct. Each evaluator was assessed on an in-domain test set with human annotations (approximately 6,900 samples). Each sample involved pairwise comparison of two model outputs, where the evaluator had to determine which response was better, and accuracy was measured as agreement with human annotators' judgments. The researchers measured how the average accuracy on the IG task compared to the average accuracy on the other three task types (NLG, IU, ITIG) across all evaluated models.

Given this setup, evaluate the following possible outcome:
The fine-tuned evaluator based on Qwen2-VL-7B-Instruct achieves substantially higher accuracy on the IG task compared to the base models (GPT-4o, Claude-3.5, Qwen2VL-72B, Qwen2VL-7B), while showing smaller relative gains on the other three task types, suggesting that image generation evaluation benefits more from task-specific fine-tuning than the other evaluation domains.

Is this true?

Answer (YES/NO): NO